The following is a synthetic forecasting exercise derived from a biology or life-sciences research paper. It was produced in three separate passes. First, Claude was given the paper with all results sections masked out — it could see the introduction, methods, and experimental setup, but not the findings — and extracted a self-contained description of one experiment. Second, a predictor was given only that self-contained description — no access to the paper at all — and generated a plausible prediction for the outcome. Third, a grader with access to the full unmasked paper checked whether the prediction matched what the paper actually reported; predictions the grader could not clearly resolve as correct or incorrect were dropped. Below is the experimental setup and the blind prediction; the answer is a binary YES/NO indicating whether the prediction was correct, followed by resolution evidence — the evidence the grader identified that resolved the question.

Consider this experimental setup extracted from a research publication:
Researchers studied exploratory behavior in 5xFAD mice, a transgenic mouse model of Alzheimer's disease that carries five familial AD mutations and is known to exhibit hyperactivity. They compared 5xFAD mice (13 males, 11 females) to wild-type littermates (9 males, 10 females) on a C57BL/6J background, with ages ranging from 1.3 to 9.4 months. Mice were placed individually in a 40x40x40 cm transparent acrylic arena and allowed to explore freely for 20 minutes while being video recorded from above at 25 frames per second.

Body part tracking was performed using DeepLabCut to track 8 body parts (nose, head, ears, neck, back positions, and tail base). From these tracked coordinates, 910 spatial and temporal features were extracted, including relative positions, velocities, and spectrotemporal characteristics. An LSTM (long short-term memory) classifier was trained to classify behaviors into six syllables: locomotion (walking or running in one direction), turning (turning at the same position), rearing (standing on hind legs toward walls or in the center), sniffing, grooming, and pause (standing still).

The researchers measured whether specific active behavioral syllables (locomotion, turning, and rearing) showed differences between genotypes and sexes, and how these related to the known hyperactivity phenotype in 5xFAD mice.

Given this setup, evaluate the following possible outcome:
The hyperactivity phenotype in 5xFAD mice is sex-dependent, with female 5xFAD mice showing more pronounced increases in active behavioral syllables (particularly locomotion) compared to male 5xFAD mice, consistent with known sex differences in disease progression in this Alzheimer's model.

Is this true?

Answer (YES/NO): YES